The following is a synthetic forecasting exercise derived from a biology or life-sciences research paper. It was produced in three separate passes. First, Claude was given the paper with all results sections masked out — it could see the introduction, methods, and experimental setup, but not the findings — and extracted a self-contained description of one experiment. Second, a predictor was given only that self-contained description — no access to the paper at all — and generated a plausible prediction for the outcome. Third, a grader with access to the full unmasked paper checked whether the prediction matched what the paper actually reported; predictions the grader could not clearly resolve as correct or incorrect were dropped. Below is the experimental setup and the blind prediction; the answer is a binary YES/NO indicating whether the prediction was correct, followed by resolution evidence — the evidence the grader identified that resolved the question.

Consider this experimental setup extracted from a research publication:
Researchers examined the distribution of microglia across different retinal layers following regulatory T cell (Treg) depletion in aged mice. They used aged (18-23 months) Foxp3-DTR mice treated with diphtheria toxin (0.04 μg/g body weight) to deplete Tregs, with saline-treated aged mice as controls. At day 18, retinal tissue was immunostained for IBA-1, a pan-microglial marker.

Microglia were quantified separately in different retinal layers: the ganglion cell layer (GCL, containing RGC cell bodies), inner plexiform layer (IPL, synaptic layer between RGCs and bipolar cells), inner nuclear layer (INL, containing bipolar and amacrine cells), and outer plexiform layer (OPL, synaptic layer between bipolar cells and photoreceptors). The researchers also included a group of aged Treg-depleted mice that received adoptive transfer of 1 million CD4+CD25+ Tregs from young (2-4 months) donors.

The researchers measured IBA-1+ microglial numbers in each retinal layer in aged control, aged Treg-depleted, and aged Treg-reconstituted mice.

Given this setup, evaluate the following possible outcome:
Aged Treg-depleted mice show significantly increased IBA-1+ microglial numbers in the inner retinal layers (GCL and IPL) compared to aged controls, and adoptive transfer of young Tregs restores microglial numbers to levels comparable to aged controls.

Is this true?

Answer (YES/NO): NO